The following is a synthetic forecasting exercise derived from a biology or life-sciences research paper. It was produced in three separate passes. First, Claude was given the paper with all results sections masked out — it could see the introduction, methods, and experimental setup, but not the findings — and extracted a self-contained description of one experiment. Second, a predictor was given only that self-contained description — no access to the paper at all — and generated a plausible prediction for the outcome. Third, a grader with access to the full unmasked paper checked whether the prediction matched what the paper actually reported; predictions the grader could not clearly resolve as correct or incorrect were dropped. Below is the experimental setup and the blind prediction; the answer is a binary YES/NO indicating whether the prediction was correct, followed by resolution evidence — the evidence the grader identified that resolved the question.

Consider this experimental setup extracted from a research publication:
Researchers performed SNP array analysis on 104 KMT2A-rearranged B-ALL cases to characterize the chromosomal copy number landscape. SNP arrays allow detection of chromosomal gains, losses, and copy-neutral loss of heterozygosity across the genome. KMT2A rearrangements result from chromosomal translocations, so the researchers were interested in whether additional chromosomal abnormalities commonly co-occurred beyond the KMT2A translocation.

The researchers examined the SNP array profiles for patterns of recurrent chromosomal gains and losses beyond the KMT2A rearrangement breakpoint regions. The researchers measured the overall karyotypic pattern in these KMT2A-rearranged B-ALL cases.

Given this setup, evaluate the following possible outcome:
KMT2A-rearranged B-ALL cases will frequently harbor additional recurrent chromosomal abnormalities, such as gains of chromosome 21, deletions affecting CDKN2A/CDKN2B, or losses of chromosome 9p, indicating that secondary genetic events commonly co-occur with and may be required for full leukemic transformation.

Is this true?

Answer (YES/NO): NO